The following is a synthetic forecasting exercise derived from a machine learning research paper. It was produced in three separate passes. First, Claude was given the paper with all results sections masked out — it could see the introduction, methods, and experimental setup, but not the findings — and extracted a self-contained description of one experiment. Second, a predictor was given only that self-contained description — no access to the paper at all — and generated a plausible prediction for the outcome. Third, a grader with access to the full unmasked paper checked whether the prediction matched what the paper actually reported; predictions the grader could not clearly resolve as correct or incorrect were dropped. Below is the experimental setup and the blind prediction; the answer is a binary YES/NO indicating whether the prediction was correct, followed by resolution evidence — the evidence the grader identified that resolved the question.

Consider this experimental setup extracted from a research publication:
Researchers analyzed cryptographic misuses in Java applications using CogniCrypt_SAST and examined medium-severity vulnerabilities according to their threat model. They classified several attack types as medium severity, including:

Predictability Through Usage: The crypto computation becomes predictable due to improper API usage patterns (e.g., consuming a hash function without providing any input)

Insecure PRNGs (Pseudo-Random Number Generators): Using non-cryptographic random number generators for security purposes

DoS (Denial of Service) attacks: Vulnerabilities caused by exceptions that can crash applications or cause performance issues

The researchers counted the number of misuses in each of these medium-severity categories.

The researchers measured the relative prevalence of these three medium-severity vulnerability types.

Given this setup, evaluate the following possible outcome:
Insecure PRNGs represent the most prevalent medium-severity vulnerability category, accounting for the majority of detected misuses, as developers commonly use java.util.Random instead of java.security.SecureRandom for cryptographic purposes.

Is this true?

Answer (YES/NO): NO